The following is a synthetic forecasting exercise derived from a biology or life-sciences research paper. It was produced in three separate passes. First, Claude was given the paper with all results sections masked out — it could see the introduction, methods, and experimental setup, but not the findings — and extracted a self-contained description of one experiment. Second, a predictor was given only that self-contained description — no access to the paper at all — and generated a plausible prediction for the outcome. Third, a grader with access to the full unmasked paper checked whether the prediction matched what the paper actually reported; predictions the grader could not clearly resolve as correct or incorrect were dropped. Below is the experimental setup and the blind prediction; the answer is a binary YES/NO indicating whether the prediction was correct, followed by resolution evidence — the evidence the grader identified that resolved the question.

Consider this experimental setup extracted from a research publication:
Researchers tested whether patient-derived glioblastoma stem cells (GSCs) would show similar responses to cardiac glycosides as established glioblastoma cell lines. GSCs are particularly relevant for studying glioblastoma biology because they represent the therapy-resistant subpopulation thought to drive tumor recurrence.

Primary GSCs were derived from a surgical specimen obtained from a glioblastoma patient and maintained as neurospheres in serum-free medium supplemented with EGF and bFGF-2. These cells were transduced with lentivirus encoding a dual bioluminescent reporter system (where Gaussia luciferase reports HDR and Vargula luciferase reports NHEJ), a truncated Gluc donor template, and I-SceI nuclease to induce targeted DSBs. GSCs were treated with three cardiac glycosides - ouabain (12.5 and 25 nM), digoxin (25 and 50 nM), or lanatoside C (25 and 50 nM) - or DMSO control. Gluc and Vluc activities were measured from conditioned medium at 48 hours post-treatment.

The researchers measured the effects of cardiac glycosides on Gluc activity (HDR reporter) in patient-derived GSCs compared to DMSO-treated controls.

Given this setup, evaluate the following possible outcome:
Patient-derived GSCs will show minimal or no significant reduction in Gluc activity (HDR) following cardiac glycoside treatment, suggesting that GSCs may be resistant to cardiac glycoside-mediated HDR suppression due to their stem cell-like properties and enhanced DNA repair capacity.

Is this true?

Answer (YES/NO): NO